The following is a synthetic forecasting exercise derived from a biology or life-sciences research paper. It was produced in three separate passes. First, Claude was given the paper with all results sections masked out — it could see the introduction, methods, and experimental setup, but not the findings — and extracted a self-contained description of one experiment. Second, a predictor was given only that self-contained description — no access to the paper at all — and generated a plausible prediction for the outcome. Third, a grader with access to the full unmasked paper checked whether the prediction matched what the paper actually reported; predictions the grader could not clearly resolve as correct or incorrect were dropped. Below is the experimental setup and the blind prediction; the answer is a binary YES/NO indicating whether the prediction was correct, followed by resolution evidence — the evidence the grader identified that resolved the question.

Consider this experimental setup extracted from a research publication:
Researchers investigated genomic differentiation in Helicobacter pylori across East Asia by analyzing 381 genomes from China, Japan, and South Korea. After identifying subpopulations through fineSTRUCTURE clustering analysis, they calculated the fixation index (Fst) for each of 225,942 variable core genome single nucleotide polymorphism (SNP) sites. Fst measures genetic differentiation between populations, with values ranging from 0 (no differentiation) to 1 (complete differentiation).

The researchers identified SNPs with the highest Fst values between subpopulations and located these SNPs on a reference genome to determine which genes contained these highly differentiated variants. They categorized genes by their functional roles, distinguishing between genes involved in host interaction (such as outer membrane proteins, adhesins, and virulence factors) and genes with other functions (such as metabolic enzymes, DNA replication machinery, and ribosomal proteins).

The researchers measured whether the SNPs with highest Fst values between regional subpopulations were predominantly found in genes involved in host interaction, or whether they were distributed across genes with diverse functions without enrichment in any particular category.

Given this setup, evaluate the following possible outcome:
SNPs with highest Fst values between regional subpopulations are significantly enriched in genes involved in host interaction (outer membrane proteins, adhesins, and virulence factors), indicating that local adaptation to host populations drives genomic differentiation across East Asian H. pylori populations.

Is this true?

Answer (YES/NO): NO